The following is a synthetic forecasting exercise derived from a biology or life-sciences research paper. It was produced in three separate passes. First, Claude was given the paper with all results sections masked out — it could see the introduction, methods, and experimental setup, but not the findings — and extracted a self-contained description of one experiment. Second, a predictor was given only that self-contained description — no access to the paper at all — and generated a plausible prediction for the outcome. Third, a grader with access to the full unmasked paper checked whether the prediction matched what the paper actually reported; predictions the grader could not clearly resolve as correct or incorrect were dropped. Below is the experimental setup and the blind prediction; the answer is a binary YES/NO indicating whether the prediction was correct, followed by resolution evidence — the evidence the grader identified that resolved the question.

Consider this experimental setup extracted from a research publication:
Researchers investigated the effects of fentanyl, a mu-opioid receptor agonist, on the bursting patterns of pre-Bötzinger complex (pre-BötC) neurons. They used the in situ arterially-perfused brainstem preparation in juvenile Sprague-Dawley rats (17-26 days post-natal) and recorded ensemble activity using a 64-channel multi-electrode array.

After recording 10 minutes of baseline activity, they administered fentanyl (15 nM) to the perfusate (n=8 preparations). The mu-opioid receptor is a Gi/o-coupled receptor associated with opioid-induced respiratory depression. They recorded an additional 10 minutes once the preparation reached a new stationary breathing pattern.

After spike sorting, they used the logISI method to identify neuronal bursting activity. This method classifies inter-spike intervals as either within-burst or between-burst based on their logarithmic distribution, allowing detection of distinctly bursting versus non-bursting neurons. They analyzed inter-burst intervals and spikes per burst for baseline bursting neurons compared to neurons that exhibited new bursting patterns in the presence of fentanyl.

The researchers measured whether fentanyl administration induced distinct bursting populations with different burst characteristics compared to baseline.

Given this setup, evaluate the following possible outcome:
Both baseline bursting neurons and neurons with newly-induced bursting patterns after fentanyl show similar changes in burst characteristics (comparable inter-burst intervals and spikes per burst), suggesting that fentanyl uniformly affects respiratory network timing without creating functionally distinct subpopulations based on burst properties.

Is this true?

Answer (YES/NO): NO